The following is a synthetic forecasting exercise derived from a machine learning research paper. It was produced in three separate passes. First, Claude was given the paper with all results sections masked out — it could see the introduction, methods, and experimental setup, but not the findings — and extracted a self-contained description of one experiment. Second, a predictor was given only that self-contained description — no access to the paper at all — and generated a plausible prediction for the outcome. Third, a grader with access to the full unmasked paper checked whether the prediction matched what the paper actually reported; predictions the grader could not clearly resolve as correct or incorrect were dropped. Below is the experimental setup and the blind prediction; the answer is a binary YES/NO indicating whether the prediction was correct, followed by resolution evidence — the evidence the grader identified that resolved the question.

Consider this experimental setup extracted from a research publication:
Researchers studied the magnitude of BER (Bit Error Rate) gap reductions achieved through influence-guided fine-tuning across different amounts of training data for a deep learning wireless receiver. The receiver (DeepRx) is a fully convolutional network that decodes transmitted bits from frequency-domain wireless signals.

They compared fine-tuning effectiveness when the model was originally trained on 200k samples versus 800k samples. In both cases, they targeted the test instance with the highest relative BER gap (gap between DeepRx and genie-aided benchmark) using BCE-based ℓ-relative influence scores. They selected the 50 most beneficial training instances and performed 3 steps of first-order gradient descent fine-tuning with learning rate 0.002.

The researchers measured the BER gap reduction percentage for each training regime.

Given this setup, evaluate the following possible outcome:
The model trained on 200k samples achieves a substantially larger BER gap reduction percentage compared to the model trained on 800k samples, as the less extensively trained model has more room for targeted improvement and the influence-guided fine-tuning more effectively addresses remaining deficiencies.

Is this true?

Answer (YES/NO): YES